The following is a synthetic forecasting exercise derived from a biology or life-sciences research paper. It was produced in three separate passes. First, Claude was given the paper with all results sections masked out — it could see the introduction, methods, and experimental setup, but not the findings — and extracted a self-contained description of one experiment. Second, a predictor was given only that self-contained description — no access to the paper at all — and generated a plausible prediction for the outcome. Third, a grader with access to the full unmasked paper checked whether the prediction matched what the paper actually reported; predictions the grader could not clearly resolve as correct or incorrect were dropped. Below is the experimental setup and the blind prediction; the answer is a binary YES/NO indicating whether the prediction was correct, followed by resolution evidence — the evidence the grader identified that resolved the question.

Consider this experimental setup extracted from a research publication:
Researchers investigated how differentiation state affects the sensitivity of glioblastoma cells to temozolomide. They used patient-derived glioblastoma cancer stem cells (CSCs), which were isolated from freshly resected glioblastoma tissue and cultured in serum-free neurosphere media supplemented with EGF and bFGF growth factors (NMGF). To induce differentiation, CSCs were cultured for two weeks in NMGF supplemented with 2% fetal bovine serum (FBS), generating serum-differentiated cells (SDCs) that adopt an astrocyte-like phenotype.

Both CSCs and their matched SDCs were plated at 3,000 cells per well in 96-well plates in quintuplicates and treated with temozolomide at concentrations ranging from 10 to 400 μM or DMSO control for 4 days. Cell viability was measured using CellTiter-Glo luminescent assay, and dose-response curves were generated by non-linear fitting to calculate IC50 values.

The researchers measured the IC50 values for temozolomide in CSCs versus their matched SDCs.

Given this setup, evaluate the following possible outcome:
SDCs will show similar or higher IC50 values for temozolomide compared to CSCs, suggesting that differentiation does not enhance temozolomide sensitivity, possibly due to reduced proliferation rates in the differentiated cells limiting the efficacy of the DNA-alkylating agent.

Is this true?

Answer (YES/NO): YES